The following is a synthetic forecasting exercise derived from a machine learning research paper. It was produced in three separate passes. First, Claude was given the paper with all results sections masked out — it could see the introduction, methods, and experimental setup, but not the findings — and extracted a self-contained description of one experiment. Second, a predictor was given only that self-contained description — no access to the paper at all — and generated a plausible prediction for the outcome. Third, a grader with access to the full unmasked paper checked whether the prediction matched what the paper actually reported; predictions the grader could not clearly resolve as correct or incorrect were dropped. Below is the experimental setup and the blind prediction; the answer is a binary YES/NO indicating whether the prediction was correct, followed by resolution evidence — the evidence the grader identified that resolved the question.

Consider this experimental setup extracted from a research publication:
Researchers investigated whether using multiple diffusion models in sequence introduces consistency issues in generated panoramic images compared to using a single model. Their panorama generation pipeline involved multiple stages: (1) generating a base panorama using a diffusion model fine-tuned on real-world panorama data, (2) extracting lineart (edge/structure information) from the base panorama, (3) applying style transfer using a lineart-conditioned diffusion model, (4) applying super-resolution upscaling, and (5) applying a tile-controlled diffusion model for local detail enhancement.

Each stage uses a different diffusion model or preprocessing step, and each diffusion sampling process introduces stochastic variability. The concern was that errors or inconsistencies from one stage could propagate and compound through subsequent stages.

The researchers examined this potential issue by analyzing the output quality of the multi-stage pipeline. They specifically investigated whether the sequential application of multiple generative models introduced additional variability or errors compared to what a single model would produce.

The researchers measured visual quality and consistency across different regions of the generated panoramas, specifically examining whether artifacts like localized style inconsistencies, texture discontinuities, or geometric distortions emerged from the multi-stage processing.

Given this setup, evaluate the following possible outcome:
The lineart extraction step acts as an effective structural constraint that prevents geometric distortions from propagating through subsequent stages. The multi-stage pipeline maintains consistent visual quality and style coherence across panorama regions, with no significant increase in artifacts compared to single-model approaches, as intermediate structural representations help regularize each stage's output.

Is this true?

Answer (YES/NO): NO